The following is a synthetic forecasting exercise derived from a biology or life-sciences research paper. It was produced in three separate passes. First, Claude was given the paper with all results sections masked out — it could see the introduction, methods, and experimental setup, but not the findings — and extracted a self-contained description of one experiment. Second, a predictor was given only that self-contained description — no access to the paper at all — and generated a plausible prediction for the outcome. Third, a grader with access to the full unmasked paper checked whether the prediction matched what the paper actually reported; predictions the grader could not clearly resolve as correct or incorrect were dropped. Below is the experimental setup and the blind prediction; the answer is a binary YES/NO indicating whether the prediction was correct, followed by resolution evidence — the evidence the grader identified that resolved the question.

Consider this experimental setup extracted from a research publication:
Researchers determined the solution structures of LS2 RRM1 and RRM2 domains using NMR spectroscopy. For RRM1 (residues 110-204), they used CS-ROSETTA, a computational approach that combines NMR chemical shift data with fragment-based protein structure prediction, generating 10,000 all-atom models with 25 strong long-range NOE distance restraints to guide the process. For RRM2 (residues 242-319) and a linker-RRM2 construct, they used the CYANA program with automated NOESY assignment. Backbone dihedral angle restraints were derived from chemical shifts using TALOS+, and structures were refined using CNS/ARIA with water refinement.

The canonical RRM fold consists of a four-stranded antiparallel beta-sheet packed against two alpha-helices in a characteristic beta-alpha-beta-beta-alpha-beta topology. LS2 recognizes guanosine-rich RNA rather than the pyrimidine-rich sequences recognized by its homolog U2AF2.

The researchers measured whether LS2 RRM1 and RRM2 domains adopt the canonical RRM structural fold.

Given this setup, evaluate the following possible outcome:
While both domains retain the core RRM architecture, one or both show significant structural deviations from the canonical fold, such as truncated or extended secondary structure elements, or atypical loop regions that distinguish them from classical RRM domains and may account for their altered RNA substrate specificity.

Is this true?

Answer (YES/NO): NO